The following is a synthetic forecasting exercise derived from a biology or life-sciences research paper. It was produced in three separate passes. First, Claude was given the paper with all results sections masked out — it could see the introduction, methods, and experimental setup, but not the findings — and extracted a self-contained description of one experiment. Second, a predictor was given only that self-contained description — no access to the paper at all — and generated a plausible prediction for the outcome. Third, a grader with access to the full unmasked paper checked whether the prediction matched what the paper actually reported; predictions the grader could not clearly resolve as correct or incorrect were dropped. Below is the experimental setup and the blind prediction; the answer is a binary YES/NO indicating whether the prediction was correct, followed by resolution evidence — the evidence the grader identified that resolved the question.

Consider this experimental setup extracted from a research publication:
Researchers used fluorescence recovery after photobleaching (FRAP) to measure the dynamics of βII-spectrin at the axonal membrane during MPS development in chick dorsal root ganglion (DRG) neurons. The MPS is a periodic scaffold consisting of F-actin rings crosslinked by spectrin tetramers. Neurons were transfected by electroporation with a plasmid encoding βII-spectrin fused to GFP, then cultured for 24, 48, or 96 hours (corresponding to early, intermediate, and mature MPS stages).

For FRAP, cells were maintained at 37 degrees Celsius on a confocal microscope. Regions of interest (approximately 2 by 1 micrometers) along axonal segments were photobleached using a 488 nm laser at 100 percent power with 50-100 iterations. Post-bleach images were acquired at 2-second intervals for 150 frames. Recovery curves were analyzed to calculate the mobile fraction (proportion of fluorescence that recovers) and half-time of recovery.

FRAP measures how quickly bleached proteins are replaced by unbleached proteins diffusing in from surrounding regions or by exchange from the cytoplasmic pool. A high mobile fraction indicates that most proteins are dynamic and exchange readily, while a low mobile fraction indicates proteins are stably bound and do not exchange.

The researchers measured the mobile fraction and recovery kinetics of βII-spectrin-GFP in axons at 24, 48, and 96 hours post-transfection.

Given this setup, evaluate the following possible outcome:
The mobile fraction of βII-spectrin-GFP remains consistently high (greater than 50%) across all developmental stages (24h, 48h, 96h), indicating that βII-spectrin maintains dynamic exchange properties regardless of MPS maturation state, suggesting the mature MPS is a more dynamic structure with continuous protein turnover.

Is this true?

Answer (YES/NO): NO